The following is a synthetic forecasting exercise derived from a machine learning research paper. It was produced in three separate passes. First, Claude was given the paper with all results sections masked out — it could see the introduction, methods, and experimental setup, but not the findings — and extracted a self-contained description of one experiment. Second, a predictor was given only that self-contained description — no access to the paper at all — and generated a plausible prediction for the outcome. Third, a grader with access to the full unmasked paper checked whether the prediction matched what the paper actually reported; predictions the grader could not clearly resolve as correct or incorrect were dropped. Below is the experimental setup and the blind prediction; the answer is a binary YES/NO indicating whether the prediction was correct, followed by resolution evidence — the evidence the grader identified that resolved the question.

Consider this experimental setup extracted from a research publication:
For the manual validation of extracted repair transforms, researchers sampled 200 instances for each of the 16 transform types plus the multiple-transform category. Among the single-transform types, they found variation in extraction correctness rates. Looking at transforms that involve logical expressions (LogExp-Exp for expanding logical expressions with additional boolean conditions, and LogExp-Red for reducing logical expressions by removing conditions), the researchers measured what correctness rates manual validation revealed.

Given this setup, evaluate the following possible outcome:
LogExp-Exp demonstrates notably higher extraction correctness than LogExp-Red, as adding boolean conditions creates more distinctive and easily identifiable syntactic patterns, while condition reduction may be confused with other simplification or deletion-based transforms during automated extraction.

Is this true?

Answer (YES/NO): NO